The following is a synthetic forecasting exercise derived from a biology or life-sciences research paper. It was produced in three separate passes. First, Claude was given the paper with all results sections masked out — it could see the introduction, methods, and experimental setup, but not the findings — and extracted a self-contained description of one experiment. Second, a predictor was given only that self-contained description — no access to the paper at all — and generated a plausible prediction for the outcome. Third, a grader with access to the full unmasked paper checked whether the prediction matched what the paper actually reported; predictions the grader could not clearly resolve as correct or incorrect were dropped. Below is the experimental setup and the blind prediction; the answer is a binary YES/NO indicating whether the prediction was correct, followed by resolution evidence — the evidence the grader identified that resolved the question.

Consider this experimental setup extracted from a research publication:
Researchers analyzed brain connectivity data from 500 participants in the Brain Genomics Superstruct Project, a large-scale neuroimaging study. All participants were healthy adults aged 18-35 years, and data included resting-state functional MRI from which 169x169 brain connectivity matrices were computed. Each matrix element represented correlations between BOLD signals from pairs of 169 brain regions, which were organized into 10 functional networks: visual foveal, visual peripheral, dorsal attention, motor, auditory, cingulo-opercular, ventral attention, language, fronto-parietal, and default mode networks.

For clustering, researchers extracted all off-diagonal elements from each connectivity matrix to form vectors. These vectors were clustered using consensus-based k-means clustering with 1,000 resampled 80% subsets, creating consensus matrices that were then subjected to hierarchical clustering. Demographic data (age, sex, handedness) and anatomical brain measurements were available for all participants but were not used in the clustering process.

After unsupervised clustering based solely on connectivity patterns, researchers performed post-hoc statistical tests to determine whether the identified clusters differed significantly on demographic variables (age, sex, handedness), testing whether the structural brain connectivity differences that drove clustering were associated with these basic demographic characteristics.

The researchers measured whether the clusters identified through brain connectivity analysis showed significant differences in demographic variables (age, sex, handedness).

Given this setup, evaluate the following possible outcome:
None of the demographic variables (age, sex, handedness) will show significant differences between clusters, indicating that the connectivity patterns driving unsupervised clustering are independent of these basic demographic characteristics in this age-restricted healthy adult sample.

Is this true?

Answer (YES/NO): NO